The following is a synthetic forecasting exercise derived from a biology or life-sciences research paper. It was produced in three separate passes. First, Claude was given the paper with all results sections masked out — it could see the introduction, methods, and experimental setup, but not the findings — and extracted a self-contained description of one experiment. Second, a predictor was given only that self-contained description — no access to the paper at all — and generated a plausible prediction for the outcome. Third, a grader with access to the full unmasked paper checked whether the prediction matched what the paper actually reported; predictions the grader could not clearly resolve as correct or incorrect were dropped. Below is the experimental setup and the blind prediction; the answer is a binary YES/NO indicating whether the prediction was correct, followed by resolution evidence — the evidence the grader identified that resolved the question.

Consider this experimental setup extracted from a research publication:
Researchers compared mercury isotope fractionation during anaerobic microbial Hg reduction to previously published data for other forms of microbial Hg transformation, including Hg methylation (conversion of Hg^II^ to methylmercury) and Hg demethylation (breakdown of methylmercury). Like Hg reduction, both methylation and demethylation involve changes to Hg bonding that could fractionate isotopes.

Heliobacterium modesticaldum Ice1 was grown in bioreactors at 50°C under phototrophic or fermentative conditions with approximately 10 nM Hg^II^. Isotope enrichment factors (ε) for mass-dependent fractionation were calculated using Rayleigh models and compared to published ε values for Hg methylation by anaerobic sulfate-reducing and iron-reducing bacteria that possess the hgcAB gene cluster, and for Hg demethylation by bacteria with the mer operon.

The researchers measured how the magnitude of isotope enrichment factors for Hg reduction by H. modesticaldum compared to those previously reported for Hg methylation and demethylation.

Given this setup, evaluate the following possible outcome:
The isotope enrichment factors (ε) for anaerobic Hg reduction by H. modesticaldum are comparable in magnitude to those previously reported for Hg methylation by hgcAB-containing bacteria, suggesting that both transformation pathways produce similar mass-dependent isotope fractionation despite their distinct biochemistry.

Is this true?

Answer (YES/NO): YES